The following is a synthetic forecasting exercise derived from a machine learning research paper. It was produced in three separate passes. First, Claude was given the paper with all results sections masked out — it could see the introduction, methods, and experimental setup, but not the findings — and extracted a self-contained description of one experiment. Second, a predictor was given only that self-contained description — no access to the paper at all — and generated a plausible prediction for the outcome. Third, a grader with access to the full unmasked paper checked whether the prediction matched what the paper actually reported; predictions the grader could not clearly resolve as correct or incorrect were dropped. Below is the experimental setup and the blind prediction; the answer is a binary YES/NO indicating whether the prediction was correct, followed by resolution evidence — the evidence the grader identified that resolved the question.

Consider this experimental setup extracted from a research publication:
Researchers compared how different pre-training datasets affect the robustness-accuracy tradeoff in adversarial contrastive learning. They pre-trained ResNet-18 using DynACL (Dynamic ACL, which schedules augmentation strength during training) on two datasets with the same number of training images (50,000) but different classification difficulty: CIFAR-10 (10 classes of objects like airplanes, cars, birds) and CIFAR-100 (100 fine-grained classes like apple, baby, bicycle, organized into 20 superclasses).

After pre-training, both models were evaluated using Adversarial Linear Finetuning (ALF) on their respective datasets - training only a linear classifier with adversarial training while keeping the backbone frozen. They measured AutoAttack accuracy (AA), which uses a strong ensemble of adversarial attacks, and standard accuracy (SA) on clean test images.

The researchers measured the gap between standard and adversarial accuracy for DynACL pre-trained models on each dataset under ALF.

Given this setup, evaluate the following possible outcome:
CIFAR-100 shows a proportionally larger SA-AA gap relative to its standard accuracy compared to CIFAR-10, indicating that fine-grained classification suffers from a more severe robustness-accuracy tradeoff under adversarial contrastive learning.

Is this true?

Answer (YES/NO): YES